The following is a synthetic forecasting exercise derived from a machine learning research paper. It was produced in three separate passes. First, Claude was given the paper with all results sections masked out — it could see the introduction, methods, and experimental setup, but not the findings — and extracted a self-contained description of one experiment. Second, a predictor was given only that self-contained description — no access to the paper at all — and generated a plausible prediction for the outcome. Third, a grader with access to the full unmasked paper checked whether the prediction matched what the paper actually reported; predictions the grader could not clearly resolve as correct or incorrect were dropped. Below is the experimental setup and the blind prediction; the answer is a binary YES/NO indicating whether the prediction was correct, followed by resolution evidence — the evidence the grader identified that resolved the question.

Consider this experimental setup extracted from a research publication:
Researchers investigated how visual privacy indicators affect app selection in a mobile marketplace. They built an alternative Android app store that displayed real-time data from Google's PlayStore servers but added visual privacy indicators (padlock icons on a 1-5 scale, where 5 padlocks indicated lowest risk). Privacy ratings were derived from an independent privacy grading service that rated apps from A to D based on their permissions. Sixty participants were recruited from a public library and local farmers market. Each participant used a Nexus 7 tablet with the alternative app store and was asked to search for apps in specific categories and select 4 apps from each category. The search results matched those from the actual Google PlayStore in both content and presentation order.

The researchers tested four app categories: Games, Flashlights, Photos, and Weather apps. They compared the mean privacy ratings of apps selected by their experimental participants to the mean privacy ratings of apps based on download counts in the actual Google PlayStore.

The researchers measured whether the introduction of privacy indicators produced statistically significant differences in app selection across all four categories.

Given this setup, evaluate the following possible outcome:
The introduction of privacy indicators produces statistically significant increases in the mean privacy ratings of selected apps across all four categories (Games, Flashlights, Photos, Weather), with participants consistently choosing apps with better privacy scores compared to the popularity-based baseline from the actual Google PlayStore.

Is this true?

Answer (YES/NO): NO